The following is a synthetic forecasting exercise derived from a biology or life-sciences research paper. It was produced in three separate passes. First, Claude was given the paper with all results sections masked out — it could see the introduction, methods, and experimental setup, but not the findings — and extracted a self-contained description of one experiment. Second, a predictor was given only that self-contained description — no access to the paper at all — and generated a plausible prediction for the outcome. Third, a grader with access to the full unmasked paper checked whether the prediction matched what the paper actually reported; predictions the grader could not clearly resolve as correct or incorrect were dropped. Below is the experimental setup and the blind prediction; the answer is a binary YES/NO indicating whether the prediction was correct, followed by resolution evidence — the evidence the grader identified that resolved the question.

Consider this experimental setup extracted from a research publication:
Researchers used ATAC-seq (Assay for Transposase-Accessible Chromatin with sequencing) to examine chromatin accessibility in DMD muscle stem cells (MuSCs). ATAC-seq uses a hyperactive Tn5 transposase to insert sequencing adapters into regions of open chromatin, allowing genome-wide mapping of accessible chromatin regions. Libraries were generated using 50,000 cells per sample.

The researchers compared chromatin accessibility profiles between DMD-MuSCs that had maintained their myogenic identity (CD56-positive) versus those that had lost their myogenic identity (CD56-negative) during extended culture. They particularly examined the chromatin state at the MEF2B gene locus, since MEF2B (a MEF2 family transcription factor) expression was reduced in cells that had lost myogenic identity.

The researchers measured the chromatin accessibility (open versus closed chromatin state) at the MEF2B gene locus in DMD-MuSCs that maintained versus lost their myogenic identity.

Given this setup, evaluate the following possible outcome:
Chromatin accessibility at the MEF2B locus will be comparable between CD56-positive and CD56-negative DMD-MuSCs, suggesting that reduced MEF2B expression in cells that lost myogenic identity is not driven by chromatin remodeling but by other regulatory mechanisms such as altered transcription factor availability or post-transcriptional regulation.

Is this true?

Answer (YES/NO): NO